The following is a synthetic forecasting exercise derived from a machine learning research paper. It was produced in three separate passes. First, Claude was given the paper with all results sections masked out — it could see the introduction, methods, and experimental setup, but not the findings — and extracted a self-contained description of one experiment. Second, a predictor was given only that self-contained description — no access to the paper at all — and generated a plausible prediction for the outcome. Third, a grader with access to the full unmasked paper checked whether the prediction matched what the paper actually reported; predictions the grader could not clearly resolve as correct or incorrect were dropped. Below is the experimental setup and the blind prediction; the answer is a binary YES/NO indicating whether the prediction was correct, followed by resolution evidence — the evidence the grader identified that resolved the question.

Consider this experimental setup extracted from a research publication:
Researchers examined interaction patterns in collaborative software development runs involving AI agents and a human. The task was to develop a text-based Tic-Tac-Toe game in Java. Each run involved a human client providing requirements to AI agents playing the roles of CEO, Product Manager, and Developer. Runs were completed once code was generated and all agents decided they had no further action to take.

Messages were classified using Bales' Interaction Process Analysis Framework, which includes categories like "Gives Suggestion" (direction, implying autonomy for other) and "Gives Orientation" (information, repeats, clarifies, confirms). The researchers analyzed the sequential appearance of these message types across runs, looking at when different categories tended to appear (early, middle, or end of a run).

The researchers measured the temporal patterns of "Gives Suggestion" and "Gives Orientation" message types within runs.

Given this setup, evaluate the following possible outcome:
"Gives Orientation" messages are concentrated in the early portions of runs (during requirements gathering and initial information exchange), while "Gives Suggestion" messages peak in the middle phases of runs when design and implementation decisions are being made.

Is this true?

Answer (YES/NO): NO